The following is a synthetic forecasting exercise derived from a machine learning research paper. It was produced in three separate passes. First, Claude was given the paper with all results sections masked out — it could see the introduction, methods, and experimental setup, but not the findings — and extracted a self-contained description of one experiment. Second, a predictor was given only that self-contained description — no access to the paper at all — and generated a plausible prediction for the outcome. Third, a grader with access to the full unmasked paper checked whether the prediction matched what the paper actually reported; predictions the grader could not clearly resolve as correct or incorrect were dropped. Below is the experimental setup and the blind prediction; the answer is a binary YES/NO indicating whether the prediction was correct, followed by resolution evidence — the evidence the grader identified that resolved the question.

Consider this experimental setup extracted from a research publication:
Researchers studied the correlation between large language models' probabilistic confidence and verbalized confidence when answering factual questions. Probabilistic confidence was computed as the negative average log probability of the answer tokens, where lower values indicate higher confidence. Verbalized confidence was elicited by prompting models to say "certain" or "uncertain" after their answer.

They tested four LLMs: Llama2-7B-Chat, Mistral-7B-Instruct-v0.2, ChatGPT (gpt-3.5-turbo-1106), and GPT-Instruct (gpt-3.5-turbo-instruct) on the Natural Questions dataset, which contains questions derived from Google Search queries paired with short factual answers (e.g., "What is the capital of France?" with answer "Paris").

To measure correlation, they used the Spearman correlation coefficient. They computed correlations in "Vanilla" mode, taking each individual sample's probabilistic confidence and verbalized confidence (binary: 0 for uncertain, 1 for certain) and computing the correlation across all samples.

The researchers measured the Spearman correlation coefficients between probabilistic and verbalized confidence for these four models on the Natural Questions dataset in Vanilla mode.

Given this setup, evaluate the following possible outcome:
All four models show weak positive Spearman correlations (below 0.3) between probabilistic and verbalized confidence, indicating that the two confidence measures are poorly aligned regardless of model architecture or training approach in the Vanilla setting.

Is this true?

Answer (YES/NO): NO